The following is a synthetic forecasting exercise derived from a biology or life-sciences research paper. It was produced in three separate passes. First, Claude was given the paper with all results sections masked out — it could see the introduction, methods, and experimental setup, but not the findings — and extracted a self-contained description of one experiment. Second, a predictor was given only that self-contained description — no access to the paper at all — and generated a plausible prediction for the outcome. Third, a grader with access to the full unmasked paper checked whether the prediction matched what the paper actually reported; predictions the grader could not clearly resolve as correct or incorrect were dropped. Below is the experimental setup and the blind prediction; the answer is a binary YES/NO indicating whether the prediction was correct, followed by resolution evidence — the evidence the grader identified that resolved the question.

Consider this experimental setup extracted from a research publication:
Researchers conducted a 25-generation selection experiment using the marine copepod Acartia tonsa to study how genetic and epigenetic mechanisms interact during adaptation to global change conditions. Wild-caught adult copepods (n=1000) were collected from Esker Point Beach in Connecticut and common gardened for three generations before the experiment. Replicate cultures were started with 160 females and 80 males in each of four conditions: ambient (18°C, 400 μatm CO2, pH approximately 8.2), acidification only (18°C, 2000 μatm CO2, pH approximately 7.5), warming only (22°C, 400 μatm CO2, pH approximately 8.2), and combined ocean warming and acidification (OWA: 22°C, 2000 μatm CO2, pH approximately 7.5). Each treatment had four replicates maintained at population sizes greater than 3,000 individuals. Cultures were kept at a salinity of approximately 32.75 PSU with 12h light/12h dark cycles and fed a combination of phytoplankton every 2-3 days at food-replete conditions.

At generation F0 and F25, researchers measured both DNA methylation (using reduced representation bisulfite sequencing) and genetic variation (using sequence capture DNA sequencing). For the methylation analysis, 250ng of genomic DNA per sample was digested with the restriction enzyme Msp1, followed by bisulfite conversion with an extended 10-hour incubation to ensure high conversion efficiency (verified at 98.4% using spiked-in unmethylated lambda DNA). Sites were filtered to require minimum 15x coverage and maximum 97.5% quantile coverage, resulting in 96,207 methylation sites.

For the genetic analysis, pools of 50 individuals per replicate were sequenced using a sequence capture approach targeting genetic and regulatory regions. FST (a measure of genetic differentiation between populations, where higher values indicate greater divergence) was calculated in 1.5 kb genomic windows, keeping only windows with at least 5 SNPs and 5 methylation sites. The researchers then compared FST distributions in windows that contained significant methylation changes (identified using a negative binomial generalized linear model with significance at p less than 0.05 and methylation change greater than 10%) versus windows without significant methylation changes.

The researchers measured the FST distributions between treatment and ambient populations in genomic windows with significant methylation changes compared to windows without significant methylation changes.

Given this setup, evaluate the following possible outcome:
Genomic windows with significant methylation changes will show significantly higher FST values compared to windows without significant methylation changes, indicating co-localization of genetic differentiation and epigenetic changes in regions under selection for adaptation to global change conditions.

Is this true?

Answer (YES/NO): NO